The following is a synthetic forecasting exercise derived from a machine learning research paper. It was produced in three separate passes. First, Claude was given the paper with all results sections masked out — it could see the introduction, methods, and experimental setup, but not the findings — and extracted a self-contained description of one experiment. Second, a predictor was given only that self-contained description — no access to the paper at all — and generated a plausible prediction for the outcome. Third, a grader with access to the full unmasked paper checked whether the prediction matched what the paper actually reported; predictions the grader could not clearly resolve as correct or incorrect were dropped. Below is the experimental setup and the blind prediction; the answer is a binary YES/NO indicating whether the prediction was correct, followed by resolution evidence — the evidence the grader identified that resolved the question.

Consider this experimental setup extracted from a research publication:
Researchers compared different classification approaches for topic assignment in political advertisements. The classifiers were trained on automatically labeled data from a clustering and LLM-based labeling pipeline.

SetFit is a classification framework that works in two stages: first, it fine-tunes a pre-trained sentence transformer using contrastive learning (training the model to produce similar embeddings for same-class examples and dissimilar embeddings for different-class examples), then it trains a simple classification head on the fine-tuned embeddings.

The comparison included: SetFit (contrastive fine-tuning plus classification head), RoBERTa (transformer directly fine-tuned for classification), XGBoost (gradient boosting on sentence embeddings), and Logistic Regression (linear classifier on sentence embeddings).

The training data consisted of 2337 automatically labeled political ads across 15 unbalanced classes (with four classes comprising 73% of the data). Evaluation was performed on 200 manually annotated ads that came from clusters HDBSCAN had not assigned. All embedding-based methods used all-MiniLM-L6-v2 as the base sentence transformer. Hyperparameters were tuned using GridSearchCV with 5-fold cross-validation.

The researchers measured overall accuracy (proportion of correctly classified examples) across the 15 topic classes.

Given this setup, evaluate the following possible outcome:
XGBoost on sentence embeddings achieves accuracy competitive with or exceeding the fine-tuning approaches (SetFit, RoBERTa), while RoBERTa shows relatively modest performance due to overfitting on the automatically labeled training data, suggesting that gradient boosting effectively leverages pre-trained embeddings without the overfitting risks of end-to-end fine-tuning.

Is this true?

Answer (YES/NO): NO